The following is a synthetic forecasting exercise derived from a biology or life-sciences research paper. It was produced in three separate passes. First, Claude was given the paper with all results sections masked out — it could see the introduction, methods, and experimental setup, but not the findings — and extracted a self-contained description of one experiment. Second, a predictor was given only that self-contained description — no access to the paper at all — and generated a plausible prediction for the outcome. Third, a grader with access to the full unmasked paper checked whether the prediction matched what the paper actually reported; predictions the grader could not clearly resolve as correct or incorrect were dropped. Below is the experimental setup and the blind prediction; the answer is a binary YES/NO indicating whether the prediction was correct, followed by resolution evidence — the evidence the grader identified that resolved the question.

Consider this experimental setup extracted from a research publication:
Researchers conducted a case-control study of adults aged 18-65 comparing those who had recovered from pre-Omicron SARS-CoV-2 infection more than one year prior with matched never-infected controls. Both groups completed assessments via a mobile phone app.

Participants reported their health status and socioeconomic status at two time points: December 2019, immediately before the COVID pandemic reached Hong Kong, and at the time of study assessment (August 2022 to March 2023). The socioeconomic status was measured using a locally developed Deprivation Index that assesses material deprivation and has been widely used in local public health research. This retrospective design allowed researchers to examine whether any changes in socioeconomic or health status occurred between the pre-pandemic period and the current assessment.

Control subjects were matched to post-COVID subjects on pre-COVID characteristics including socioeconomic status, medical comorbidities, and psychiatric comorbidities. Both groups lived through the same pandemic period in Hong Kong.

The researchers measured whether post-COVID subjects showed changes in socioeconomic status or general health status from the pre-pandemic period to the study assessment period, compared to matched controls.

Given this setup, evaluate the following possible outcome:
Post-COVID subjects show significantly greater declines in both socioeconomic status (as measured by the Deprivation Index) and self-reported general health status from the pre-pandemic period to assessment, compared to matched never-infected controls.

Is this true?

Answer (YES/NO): NO